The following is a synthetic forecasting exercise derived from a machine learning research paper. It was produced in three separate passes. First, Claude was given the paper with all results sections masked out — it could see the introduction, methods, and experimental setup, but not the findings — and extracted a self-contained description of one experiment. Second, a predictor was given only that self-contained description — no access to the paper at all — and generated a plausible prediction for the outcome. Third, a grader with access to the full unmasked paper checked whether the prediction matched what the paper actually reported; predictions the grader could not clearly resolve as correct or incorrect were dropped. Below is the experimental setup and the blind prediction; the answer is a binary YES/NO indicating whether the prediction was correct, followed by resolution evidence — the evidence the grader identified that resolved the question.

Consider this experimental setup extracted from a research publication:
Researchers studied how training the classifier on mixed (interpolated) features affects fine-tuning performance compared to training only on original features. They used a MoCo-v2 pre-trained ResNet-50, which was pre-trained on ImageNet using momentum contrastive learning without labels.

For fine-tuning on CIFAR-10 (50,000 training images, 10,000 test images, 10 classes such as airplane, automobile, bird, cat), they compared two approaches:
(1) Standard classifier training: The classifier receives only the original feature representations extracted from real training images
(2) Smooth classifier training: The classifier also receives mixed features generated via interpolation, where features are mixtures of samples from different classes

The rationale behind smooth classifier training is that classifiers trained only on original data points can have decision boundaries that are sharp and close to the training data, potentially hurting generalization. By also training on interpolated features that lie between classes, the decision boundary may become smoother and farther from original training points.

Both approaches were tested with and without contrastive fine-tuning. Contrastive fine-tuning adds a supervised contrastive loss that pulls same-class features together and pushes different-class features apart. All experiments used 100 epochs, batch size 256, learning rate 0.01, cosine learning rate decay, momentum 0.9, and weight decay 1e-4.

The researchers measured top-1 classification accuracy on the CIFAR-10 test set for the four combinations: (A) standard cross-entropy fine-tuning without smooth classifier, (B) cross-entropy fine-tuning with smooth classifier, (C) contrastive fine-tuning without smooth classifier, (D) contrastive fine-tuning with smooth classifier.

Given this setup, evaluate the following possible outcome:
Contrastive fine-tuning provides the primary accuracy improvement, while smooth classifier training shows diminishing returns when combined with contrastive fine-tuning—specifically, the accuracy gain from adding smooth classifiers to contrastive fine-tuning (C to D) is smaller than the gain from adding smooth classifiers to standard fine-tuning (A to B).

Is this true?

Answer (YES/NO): NO